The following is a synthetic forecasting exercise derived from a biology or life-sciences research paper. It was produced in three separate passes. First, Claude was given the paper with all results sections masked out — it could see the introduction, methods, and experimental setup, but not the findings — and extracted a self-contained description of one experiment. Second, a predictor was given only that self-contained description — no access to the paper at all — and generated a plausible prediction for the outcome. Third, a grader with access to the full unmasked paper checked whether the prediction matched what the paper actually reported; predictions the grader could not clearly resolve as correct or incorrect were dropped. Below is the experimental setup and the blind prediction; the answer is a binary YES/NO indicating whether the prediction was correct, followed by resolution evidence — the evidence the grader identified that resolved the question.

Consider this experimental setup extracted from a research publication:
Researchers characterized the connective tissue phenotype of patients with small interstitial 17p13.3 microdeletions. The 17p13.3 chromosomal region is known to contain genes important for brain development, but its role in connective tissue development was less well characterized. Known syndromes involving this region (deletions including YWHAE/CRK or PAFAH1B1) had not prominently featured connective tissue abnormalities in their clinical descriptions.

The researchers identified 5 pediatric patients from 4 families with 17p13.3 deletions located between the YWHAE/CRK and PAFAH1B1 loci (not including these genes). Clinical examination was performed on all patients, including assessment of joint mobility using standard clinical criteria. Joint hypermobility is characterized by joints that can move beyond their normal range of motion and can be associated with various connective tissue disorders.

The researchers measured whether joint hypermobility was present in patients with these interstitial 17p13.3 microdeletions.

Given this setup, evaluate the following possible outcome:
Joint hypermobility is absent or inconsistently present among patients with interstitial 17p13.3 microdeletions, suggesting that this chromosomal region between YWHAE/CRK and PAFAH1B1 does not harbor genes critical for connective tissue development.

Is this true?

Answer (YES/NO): NO